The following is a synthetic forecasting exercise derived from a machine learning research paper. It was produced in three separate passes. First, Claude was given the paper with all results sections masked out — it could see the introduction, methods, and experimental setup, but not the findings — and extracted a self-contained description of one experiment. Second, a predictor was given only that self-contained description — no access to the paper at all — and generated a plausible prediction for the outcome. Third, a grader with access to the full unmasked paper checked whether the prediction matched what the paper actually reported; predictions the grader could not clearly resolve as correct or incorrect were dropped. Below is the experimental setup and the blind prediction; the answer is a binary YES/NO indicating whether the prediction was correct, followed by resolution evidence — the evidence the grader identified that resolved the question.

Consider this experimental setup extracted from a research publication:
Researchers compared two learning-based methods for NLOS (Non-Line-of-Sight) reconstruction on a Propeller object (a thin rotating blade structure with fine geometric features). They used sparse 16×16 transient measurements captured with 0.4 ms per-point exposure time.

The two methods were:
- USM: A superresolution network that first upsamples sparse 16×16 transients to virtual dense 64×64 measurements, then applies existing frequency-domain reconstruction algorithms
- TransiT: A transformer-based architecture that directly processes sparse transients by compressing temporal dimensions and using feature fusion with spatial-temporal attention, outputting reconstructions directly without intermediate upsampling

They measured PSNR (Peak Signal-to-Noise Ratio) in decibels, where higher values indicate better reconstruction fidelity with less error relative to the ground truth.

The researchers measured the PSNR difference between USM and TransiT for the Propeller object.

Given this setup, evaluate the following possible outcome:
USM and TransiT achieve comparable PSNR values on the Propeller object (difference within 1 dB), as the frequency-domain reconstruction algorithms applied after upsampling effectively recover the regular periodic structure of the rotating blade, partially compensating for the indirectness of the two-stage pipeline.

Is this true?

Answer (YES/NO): NO